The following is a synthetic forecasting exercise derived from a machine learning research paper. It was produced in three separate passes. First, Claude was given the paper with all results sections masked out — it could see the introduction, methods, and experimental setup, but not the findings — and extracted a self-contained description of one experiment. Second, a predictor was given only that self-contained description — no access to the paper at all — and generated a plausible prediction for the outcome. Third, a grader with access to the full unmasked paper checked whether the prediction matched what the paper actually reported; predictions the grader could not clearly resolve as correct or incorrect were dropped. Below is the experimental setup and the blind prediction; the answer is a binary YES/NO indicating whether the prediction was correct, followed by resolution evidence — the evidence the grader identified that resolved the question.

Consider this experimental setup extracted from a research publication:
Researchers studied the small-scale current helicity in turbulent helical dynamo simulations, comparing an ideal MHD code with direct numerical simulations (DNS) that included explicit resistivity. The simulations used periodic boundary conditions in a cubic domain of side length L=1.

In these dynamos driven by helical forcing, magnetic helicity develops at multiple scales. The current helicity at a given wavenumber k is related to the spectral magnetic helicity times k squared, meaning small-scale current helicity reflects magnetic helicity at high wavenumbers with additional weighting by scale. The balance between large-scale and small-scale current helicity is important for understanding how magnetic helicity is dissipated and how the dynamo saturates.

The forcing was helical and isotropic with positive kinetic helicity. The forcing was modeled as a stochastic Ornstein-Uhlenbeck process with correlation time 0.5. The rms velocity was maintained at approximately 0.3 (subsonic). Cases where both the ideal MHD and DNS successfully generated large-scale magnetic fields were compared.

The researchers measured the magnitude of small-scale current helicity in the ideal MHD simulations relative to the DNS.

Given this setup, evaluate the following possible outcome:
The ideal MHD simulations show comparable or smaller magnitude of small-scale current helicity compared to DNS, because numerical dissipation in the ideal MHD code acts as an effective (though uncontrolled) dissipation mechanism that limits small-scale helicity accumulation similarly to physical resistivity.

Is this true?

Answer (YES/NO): YES